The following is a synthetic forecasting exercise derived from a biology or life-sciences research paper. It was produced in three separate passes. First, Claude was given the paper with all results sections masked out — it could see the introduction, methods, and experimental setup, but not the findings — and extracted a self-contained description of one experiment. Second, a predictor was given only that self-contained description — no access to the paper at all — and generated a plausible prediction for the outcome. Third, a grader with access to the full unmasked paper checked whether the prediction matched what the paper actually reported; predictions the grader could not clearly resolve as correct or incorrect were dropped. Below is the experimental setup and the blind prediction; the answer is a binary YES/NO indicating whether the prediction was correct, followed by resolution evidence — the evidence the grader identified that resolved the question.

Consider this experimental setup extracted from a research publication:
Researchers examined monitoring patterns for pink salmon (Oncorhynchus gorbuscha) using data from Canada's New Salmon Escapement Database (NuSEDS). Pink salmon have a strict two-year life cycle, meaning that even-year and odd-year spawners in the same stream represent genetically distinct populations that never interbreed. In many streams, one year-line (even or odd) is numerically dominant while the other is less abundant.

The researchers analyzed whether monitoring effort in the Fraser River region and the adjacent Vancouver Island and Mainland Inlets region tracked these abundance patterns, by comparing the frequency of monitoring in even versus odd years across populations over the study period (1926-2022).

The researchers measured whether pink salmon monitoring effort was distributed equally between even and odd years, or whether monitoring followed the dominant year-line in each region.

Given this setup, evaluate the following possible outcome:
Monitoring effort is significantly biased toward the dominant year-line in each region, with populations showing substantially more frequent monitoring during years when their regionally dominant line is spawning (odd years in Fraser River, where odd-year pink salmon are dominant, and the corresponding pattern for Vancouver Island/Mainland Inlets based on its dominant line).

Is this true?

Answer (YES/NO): YES